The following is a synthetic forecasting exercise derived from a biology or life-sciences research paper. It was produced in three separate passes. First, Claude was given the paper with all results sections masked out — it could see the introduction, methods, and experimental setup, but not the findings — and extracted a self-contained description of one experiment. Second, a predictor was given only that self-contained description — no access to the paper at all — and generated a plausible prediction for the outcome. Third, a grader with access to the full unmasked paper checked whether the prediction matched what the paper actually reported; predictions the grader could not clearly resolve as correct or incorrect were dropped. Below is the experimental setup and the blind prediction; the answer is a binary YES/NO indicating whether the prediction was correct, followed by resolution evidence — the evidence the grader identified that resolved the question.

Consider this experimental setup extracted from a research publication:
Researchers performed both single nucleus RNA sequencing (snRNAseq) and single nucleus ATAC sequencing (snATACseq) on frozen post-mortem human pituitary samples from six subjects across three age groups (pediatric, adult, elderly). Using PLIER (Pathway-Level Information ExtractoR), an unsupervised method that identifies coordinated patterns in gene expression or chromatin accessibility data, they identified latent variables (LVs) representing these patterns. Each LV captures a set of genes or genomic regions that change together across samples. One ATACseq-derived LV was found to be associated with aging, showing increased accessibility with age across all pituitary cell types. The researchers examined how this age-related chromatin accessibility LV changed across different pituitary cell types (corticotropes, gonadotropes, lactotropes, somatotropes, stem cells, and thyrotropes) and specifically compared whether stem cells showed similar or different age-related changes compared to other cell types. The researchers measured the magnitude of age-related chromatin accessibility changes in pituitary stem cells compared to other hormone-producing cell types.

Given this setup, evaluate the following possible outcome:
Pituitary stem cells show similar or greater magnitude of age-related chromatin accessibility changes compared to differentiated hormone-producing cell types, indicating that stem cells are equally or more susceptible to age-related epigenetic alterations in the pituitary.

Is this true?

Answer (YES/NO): NO